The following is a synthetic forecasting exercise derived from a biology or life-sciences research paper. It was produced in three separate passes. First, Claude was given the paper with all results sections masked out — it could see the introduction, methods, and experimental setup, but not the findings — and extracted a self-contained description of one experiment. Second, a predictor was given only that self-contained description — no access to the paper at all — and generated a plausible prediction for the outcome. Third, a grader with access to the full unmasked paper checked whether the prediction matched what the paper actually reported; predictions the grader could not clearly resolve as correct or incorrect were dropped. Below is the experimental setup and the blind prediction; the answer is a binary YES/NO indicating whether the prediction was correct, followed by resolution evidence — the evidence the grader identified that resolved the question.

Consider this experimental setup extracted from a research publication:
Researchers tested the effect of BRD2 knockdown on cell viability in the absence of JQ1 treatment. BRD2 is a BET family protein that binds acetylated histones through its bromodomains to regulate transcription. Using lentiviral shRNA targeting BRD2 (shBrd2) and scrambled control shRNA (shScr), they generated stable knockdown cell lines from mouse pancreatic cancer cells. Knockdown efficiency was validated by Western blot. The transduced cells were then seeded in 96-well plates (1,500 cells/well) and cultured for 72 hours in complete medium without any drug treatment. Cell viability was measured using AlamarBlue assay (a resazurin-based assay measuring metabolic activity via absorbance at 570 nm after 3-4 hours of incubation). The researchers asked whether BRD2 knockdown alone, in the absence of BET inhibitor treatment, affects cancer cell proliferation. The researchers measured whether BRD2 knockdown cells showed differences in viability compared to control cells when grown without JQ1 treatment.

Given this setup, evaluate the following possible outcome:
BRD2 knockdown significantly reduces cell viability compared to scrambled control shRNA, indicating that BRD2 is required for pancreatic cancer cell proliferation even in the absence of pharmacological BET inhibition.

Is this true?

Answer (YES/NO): NO